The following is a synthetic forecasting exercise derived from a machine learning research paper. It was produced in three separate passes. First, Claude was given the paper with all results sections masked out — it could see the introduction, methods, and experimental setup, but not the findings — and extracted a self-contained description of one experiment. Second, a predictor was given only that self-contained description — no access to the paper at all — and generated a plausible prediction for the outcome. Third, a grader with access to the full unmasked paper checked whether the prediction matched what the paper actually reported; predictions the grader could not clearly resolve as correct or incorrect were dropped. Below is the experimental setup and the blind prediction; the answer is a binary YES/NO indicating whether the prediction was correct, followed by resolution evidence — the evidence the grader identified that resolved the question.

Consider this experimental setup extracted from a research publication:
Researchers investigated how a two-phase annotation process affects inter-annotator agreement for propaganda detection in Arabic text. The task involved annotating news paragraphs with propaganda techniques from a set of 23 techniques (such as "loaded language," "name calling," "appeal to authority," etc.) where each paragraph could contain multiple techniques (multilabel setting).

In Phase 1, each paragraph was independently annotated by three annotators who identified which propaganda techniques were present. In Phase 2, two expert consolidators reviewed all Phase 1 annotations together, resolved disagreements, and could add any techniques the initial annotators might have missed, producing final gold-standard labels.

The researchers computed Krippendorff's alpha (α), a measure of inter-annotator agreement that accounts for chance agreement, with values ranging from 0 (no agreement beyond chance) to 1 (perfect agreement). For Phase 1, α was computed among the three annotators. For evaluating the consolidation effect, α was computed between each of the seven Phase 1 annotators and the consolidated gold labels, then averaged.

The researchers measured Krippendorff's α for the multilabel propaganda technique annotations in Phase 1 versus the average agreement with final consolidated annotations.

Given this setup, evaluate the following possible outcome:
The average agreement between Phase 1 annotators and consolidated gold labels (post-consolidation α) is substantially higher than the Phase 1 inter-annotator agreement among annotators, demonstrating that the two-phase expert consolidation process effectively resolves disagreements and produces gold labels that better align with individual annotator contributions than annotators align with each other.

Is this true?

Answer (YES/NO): YES